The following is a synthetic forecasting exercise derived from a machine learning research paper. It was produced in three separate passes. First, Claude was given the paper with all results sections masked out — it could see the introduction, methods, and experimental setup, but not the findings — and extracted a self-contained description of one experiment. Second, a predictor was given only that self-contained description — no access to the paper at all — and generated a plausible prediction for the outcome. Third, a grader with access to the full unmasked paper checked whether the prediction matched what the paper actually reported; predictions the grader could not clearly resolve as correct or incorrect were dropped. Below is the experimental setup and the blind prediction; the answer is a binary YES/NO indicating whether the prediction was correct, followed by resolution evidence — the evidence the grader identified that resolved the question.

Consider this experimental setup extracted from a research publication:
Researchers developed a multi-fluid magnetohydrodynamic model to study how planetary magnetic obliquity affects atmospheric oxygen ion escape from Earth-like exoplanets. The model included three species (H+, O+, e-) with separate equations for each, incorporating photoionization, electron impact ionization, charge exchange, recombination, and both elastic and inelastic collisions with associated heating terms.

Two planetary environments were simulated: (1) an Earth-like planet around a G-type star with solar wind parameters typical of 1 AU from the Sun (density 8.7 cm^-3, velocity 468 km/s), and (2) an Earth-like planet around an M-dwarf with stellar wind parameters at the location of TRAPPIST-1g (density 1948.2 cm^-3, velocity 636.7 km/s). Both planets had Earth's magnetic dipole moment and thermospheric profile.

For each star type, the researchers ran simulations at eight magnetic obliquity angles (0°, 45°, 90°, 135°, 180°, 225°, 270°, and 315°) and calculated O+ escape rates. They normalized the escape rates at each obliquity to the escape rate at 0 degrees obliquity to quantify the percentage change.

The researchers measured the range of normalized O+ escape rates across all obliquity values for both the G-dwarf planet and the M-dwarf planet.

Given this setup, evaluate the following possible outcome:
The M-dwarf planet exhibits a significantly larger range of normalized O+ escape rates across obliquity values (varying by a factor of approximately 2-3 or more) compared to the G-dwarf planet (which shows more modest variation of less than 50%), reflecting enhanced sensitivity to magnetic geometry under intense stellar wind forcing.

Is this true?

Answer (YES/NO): YES